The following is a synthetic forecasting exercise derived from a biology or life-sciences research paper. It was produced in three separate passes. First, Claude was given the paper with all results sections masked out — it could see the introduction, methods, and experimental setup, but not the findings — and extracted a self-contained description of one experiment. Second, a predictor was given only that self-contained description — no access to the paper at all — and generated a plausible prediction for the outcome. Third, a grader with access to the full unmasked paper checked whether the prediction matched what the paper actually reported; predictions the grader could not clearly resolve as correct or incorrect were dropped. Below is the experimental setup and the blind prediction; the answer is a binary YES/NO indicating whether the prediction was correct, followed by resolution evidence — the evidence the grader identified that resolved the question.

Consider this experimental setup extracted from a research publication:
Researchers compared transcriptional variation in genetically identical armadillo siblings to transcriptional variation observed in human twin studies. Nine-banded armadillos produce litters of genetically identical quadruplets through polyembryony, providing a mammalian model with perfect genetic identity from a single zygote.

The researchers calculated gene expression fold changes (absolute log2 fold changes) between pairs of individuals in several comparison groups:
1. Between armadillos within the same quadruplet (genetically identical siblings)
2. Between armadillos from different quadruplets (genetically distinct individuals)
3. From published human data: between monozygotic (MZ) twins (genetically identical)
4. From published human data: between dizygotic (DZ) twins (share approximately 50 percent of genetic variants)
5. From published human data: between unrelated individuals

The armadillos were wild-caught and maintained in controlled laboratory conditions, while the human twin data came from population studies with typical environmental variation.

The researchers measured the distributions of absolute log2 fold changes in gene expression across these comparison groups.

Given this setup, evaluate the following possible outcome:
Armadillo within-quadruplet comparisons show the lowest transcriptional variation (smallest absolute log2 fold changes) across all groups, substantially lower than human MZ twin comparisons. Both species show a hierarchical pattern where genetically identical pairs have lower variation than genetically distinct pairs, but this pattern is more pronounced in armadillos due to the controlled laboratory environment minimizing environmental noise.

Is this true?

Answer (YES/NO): YES